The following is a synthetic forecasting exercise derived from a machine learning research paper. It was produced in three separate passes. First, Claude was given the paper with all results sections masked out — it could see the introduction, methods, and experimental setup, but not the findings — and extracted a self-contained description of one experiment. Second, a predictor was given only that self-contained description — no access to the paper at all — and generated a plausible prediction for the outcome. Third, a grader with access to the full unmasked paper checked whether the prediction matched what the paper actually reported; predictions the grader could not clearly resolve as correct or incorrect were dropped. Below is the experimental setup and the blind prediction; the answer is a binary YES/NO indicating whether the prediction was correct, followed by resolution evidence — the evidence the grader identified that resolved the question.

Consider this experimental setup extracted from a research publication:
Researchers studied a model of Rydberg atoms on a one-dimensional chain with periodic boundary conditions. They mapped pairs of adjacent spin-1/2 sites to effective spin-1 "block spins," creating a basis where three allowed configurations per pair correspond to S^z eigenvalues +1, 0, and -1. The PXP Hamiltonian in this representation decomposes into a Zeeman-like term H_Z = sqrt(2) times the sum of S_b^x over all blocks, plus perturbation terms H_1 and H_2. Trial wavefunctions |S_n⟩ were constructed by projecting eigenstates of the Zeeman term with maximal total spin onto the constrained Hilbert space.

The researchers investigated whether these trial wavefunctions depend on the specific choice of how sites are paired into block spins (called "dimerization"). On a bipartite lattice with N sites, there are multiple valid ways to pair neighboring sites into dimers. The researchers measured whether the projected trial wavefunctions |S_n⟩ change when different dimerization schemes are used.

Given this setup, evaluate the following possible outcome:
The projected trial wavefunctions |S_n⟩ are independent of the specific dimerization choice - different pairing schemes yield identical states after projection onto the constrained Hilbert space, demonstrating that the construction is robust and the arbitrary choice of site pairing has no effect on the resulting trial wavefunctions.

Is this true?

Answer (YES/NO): YES